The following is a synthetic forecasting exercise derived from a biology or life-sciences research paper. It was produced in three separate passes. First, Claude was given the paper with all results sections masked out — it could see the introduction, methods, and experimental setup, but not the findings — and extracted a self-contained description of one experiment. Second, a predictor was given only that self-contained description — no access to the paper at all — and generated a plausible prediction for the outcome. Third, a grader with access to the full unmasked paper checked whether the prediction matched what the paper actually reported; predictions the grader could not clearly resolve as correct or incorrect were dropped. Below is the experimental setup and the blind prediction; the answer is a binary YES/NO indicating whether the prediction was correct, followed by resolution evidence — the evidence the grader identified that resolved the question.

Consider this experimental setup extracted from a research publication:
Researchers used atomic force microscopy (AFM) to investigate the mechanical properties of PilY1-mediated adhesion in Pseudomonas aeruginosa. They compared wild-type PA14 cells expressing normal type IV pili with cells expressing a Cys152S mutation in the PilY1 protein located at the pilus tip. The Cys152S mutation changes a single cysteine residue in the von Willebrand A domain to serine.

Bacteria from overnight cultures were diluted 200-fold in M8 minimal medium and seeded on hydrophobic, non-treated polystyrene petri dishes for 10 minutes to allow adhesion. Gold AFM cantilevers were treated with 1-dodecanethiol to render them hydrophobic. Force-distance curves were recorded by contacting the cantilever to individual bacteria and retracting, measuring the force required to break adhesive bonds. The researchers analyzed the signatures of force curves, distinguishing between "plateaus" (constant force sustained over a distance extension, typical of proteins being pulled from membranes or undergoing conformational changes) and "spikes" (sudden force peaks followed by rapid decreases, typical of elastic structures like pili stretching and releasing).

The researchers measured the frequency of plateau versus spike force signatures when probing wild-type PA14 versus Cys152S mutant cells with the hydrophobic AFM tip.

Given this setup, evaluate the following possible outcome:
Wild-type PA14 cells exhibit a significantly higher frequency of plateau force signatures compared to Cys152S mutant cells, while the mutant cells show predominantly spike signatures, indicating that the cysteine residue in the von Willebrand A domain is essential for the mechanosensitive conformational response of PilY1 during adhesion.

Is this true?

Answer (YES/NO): YES